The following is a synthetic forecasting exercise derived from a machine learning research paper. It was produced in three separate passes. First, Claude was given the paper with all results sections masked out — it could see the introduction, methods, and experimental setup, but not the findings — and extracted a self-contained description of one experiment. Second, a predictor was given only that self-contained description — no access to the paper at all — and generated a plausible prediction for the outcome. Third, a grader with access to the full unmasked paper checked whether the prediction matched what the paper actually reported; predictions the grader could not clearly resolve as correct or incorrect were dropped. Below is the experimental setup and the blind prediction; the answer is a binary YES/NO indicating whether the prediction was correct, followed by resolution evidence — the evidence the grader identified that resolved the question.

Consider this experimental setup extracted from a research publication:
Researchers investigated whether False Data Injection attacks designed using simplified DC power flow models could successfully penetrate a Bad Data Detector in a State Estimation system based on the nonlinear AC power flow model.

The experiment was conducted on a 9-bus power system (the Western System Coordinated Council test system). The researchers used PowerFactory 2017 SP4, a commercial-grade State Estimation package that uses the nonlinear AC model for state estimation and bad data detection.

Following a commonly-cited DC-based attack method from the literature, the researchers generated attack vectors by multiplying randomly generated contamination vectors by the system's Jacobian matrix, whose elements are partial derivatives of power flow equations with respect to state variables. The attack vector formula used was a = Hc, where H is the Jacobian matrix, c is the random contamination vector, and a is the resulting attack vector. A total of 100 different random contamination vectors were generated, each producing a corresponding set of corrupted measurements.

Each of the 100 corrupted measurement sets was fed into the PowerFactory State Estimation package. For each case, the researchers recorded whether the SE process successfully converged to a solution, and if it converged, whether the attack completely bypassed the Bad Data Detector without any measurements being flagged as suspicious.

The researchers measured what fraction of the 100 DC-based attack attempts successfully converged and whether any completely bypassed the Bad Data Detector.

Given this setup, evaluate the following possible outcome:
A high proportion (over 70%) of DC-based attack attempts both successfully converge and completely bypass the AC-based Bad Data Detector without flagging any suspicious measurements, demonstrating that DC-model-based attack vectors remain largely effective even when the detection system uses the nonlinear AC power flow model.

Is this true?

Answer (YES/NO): NO